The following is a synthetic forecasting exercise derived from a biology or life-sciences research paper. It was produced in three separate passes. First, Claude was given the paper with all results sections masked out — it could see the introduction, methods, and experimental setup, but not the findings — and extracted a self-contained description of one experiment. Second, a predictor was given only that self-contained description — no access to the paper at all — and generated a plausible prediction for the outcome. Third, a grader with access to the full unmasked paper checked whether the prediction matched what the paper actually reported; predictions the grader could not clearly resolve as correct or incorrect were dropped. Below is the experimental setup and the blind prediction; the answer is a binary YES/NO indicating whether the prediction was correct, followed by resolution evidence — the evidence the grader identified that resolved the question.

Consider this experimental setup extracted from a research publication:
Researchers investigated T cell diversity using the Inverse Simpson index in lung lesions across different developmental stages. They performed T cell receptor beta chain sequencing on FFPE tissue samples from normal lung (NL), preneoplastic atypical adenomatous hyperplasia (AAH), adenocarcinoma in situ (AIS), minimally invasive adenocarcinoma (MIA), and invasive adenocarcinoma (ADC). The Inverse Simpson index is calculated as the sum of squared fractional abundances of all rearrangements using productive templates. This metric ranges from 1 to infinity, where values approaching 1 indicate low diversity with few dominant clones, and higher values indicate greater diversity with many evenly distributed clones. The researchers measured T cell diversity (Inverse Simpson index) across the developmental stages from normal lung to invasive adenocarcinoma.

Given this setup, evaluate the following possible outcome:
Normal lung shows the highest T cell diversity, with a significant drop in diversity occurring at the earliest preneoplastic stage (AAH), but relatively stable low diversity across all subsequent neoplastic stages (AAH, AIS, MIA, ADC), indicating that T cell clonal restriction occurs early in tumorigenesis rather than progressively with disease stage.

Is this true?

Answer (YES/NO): NO